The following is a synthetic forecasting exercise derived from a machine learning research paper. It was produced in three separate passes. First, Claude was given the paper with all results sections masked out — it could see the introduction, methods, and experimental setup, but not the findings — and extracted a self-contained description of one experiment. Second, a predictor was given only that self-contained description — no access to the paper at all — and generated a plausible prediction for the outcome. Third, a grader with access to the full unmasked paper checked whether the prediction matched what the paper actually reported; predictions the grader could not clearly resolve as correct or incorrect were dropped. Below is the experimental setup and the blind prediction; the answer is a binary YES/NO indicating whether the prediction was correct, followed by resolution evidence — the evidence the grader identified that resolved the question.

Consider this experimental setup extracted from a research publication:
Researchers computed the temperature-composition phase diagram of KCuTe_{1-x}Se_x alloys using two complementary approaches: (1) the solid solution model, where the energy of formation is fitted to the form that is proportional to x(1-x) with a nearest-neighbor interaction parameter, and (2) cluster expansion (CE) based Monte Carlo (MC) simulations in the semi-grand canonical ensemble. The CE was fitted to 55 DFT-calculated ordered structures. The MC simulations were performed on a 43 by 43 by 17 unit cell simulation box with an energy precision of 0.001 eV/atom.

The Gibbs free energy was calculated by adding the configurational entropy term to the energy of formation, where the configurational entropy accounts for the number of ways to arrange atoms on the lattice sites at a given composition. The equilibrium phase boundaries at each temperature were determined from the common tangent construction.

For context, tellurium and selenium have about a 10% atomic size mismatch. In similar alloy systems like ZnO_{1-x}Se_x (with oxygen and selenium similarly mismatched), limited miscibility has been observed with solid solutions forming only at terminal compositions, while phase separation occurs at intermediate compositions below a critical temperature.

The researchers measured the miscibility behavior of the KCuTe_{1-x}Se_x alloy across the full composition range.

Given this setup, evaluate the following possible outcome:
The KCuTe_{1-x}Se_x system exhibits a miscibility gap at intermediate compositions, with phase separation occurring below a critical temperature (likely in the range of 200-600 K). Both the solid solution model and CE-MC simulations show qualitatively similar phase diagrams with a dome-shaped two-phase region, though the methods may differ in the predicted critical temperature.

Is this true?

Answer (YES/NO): YES